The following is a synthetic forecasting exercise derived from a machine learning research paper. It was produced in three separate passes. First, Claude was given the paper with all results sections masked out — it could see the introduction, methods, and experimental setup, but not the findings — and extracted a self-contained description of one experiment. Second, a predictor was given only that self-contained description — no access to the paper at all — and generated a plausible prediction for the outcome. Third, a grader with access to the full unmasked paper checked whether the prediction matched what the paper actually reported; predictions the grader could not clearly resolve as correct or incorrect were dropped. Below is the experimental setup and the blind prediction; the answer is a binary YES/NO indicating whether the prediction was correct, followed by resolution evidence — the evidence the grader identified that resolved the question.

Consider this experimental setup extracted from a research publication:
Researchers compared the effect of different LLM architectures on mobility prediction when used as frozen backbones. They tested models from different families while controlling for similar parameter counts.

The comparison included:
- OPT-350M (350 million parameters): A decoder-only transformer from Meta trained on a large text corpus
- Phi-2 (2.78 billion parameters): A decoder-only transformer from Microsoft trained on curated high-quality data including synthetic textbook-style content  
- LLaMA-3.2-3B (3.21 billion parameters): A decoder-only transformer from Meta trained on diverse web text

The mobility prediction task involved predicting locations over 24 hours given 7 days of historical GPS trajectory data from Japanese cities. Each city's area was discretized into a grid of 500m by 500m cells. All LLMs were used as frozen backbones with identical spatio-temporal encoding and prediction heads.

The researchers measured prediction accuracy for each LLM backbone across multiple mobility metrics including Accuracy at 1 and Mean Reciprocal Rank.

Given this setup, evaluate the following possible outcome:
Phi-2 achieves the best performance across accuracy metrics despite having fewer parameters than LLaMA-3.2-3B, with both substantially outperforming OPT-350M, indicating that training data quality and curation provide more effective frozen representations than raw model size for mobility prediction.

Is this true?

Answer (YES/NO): NO